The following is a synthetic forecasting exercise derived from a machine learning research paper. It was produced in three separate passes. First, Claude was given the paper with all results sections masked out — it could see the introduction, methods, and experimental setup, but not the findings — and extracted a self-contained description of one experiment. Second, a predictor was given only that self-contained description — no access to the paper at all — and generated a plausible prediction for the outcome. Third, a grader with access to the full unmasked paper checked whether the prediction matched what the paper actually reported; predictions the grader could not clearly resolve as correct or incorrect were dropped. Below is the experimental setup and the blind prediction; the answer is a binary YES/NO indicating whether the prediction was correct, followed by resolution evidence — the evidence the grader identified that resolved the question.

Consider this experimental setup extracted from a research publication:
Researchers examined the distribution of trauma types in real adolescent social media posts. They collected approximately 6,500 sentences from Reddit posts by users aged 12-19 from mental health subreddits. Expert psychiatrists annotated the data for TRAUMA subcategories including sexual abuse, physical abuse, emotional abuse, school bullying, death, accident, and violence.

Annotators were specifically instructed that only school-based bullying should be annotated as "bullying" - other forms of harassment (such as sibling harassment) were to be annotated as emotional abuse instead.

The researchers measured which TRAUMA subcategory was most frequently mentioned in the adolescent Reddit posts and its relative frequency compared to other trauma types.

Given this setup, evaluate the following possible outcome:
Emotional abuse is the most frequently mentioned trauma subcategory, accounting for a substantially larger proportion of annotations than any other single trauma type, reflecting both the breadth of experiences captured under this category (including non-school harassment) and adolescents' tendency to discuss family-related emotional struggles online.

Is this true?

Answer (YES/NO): YES